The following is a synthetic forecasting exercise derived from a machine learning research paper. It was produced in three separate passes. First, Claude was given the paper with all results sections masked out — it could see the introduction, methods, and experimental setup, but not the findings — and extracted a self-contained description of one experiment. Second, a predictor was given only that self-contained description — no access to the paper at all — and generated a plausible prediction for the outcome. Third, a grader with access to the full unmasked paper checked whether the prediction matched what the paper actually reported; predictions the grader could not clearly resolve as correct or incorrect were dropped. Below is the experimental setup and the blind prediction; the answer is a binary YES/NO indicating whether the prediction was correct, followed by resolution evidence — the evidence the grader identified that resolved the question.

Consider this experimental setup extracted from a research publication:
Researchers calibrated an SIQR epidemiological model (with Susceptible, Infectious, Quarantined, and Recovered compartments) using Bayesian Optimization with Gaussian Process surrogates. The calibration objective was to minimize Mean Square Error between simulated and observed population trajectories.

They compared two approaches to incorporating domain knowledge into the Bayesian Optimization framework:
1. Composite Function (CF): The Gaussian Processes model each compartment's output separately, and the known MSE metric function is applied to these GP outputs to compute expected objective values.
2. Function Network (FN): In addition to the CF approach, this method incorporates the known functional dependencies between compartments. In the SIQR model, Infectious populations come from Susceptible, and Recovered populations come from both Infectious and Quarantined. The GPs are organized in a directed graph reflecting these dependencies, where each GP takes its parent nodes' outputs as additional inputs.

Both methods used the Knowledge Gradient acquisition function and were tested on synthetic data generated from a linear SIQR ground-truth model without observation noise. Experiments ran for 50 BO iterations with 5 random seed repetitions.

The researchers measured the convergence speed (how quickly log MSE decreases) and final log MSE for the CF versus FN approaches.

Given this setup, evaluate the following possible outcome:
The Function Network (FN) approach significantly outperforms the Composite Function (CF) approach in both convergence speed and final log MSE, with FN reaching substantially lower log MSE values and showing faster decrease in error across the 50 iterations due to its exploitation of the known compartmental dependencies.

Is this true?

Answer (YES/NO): NO